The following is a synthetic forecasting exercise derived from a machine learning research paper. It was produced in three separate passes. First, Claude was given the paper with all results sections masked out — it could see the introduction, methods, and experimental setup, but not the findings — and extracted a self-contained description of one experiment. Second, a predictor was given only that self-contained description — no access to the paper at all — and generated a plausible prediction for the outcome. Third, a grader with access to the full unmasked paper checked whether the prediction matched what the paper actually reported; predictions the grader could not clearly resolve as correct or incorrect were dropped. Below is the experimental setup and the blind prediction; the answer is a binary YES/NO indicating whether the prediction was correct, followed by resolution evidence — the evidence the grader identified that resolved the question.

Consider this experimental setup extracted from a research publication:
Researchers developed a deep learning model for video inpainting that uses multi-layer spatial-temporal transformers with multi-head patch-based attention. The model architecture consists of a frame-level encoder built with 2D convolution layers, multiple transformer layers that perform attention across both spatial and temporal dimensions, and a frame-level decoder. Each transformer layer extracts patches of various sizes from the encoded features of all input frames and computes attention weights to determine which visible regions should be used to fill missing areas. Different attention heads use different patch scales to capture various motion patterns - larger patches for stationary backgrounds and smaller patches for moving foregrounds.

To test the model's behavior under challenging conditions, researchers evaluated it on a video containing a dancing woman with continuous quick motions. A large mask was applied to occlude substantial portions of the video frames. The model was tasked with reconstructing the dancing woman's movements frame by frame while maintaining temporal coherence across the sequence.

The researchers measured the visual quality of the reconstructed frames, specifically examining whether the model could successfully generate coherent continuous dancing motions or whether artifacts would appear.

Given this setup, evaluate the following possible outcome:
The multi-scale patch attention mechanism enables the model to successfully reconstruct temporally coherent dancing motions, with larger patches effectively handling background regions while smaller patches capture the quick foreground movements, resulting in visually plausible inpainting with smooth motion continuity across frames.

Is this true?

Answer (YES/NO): NO